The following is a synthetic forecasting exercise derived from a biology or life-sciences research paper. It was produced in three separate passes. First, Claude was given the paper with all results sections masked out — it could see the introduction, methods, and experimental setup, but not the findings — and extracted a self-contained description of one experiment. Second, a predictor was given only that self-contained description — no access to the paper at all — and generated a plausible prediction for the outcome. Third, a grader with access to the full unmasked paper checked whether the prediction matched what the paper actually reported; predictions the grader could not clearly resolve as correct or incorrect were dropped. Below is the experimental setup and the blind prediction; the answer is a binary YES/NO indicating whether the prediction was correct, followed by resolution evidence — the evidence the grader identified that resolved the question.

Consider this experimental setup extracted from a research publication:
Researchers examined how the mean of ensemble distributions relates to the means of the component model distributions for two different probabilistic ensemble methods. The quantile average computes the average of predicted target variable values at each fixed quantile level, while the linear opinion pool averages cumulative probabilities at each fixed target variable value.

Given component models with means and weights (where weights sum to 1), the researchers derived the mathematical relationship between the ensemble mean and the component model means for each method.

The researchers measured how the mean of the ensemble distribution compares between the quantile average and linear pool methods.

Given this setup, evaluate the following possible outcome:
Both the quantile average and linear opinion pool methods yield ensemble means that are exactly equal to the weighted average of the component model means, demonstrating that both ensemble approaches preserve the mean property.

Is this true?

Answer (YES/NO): YES